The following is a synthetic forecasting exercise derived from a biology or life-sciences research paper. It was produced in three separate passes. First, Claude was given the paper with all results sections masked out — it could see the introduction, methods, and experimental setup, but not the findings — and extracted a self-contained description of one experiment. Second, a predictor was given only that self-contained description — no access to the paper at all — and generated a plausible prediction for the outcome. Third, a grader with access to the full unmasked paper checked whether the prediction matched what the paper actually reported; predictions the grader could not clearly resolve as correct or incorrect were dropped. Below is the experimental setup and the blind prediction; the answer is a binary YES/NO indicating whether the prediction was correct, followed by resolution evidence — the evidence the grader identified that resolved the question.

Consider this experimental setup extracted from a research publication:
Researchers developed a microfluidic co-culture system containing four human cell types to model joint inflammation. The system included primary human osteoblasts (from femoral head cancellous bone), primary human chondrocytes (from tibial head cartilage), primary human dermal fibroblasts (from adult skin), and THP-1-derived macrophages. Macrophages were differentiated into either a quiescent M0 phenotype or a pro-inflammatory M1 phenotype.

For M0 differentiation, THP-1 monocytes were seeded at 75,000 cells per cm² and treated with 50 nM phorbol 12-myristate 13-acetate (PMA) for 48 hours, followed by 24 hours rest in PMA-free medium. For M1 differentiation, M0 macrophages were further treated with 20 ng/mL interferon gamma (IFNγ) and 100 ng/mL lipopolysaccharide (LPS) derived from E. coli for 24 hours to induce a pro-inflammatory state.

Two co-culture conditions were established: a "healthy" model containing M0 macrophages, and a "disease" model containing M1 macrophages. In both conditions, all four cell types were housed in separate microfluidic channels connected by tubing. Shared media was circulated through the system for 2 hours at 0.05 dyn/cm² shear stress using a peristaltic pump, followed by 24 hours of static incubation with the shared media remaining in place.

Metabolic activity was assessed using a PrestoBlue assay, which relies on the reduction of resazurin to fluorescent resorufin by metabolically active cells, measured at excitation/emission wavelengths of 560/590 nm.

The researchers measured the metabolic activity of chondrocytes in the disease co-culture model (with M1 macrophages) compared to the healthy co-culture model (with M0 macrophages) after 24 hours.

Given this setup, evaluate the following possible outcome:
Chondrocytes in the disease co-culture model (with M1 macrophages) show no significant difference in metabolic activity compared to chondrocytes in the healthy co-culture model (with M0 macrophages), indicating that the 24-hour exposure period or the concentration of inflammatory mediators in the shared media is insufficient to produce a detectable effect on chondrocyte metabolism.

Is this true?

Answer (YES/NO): YES